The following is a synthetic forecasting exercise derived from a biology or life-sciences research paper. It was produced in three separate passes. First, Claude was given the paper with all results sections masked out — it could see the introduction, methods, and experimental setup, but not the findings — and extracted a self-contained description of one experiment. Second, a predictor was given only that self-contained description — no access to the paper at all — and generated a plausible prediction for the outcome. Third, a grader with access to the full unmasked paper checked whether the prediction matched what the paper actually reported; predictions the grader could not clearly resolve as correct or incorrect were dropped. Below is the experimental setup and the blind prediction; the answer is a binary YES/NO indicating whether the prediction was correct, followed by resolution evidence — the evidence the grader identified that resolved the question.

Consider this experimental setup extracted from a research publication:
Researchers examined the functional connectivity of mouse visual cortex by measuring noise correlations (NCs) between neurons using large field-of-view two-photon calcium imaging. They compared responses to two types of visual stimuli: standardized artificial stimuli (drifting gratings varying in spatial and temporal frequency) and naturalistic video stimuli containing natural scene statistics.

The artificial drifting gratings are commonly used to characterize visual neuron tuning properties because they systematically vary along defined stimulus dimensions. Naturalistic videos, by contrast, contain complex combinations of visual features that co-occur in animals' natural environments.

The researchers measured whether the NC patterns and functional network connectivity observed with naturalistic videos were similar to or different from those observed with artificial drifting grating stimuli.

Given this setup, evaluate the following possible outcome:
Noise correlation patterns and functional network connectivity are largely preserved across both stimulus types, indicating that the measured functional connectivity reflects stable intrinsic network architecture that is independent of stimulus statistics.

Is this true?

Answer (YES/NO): YES